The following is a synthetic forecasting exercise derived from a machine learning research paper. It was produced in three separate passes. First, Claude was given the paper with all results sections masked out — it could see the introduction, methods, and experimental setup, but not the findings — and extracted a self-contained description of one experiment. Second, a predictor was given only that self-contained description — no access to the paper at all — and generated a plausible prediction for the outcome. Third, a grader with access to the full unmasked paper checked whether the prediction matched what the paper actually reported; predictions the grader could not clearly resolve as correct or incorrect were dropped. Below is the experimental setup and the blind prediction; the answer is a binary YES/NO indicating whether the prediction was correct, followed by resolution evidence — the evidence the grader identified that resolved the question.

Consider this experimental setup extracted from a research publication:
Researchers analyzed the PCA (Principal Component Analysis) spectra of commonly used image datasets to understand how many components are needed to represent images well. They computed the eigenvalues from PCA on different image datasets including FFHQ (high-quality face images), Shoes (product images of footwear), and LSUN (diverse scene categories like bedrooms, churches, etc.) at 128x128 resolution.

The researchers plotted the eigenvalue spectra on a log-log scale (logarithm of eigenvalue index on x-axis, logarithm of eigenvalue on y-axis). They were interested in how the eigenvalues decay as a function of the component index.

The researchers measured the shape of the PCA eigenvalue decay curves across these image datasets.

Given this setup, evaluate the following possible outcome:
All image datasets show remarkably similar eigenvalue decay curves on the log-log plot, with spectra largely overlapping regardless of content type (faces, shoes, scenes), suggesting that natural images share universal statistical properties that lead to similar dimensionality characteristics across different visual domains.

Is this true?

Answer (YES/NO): NO